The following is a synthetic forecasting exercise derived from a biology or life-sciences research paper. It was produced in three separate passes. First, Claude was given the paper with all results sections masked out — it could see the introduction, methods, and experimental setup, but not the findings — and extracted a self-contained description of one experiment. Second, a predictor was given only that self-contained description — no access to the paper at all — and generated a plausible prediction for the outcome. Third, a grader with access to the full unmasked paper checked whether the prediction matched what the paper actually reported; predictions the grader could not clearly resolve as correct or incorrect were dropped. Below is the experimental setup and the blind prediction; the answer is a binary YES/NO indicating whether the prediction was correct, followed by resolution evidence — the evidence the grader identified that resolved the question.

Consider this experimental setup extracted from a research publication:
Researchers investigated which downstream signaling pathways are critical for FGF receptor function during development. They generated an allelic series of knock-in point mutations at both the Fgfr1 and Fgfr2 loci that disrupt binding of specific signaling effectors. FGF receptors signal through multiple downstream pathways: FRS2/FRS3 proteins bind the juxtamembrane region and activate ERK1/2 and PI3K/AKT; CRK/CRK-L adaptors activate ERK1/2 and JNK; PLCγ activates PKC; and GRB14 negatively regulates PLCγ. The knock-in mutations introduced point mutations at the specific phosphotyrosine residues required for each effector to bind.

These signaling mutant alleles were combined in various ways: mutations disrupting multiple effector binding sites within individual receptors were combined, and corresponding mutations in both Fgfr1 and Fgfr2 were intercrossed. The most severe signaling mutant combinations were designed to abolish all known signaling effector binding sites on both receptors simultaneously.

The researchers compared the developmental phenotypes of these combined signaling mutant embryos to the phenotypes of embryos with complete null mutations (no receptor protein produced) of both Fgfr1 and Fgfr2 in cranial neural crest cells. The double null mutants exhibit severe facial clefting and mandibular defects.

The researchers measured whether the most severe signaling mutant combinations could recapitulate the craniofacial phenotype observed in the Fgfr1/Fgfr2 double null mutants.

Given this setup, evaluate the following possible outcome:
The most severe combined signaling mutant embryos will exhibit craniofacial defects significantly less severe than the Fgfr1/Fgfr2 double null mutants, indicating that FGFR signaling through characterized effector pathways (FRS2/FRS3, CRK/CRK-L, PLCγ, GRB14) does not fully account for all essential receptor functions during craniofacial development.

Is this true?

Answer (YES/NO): YES